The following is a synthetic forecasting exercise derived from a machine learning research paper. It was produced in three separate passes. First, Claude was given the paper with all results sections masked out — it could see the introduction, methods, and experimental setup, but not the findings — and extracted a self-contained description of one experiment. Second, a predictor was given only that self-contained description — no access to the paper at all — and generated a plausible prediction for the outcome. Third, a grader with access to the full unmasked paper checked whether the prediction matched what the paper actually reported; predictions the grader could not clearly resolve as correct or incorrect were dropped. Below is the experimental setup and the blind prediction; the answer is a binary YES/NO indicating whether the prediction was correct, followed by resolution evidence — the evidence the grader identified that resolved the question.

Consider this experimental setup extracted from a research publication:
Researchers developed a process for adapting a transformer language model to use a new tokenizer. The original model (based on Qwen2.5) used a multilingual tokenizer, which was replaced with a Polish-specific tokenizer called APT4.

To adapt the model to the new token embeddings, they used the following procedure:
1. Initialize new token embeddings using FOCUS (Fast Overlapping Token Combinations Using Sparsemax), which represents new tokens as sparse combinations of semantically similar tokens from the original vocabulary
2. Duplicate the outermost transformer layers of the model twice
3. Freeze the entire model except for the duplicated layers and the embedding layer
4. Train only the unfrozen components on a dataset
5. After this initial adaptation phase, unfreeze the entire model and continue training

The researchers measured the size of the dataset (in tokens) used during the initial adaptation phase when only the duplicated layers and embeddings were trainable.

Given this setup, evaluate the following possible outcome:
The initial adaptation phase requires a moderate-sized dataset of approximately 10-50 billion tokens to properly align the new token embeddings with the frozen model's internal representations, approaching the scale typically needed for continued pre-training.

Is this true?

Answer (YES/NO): NO